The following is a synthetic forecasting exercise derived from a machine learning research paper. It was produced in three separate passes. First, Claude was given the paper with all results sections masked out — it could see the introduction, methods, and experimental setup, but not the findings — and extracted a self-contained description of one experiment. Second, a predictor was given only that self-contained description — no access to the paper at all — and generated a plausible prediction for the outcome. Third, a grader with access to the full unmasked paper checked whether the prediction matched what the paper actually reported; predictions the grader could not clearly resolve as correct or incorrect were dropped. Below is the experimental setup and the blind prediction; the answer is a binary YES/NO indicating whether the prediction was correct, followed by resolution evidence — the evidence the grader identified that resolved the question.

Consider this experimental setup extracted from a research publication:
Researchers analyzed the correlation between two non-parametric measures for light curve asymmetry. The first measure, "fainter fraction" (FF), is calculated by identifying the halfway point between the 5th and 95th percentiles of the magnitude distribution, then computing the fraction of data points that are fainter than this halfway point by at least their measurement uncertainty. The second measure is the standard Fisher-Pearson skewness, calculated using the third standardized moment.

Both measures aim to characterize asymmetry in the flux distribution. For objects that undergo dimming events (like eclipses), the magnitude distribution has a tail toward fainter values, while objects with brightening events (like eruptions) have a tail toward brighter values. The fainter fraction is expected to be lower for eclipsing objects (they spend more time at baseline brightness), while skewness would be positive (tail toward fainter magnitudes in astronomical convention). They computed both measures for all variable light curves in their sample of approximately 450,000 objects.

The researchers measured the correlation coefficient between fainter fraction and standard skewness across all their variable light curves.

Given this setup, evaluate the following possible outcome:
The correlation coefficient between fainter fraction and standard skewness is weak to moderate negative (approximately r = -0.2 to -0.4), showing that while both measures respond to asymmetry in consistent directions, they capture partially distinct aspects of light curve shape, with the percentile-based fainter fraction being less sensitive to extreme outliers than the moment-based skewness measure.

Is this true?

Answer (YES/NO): NO